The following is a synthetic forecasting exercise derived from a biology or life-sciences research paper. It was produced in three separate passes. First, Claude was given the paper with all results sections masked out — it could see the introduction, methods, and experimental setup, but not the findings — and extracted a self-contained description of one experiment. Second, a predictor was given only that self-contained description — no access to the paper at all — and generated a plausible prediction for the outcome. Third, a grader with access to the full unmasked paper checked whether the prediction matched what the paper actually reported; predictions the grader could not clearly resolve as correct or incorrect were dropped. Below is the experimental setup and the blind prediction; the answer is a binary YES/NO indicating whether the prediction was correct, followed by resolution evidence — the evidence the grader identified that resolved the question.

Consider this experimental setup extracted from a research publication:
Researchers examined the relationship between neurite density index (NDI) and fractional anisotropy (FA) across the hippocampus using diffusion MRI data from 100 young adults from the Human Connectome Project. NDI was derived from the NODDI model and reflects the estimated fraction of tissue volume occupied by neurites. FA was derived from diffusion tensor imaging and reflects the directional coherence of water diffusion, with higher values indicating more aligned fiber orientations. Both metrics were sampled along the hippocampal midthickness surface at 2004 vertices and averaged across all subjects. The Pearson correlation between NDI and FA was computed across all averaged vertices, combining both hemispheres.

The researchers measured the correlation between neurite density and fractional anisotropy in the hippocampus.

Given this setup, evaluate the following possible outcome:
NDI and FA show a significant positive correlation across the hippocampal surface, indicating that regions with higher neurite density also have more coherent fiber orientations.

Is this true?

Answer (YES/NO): YES